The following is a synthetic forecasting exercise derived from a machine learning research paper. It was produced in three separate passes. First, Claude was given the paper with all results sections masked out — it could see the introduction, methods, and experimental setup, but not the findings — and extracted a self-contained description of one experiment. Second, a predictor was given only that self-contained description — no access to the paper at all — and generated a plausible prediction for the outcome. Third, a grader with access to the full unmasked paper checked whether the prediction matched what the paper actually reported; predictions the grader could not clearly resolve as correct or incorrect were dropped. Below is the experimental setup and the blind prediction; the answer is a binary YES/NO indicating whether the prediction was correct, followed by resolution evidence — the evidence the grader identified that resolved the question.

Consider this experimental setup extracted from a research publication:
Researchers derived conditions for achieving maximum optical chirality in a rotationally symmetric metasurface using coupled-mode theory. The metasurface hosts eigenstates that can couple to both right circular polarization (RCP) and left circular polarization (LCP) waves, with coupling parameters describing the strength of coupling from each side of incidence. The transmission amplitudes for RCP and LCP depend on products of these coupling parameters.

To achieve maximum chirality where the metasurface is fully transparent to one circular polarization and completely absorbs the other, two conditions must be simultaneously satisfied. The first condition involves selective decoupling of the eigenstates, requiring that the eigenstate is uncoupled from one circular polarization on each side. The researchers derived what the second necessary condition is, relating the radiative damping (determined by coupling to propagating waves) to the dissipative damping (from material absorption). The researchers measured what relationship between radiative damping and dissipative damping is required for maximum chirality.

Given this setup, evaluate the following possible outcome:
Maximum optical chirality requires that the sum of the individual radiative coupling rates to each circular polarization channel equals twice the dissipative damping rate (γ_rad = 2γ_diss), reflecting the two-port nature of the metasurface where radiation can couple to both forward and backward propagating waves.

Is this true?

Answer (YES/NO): NO